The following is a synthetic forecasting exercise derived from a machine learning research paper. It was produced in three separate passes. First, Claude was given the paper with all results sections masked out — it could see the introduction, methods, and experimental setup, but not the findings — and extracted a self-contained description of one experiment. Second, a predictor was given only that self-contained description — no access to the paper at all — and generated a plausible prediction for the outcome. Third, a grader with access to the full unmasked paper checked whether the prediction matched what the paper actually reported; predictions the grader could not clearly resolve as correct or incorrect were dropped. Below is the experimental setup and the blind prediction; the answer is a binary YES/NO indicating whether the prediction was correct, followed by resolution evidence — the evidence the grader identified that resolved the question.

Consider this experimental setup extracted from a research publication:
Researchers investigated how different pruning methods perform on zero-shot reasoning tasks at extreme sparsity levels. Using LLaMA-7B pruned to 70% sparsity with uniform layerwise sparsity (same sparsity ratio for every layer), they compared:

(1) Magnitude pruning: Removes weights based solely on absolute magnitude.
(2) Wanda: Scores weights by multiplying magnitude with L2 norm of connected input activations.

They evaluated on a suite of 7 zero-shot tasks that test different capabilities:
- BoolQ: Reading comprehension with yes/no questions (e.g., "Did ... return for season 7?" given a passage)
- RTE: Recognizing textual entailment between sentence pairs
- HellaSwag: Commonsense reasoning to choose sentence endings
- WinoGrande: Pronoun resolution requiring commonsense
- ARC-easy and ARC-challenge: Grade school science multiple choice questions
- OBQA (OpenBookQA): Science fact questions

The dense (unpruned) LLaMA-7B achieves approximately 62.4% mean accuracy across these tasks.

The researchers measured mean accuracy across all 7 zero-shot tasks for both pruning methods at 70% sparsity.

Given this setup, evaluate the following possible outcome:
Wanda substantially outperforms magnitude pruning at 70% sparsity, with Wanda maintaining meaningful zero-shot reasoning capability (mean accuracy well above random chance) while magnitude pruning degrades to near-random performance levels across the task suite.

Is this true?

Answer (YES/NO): NO